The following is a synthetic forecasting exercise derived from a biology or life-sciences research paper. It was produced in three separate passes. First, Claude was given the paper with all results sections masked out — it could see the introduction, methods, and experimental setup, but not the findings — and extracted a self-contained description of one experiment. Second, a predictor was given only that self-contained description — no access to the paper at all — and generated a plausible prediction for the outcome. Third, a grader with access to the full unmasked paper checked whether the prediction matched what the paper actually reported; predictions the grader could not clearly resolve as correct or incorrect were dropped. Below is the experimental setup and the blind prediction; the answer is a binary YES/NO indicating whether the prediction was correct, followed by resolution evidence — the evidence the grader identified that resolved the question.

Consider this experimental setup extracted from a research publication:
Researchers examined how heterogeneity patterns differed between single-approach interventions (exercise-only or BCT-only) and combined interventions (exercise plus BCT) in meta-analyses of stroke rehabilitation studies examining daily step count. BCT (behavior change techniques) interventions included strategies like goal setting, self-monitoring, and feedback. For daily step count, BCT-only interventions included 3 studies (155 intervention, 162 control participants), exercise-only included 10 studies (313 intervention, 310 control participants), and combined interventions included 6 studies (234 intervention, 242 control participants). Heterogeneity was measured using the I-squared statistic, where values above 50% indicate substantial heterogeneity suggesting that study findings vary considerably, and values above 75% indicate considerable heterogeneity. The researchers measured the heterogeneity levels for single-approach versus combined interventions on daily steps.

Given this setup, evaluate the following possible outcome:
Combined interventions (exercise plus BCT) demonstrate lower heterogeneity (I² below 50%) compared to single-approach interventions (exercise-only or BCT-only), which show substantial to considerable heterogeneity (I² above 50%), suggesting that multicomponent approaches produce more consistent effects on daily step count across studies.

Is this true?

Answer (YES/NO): NO